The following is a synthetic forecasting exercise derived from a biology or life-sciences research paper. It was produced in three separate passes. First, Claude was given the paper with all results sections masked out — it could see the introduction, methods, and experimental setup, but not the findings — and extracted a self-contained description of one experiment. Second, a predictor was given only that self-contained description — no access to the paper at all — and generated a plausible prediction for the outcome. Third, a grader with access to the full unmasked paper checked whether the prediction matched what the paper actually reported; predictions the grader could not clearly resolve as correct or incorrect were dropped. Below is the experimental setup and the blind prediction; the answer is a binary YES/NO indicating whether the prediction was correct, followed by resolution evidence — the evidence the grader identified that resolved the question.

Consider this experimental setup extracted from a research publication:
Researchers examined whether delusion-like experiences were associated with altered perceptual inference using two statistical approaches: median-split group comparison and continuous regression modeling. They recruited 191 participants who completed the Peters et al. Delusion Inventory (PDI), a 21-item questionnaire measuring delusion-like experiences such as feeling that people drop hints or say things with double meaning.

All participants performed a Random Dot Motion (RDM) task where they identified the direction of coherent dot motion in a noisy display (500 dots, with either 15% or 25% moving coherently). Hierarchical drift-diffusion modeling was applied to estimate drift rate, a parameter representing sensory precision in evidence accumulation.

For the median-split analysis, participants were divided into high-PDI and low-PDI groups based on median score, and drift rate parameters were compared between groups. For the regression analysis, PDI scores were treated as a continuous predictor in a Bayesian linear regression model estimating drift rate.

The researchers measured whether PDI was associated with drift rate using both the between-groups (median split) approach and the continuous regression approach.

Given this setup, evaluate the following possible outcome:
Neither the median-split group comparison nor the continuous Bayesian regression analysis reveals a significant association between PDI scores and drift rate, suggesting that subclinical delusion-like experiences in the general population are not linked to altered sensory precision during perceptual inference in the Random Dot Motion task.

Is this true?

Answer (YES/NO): NO